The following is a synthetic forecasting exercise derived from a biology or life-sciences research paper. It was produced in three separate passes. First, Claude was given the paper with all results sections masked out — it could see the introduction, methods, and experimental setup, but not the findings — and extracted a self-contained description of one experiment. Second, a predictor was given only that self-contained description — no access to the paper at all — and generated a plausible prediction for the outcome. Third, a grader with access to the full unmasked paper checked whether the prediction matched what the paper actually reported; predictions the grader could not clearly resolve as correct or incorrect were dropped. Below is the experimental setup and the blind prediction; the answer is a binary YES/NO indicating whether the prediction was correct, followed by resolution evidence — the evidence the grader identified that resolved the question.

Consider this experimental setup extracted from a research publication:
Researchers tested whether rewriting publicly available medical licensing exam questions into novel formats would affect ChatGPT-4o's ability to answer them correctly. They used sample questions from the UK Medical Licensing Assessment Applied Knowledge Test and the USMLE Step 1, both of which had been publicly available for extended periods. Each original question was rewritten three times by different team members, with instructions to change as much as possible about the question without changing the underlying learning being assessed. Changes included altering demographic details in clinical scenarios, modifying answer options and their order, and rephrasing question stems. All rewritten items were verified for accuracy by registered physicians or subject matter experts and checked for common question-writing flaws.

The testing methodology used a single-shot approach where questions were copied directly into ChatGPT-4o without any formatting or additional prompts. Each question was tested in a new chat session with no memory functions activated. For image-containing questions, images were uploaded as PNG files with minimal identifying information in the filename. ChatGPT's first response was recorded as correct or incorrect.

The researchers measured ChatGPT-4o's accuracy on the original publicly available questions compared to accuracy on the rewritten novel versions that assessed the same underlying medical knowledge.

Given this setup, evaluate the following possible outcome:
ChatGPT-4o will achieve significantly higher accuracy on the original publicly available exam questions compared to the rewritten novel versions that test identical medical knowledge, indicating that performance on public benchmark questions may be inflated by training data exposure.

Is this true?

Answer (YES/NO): NO